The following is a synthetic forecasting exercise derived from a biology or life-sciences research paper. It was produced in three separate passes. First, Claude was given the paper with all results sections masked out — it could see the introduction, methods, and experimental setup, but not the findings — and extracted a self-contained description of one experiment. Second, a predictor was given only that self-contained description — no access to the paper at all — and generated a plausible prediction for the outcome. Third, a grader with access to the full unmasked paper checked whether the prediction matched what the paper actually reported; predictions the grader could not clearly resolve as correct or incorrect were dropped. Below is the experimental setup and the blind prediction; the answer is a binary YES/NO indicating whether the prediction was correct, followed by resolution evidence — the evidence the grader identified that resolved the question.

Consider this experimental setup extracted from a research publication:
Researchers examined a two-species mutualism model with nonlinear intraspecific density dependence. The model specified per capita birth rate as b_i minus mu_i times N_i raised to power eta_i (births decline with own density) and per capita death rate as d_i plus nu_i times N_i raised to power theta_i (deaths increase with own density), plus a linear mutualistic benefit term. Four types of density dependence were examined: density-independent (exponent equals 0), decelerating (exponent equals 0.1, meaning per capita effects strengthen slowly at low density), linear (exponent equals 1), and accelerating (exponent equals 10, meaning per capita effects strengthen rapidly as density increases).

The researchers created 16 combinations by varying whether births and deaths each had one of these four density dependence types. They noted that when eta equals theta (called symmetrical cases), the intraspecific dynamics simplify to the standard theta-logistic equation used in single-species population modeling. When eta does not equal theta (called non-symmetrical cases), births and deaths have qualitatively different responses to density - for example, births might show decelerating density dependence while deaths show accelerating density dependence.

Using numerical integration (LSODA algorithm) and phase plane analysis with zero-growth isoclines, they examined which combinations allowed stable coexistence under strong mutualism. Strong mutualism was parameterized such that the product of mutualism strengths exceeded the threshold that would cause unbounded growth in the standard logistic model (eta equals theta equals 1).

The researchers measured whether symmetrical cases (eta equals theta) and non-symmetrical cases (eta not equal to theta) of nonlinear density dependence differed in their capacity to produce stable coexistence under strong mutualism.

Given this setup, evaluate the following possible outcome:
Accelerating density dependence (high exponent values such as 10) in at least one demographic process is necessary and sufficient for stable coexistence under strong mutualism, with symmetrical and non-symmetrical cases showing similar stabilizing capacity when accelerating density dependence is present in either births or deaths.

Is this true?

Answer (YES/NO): YES